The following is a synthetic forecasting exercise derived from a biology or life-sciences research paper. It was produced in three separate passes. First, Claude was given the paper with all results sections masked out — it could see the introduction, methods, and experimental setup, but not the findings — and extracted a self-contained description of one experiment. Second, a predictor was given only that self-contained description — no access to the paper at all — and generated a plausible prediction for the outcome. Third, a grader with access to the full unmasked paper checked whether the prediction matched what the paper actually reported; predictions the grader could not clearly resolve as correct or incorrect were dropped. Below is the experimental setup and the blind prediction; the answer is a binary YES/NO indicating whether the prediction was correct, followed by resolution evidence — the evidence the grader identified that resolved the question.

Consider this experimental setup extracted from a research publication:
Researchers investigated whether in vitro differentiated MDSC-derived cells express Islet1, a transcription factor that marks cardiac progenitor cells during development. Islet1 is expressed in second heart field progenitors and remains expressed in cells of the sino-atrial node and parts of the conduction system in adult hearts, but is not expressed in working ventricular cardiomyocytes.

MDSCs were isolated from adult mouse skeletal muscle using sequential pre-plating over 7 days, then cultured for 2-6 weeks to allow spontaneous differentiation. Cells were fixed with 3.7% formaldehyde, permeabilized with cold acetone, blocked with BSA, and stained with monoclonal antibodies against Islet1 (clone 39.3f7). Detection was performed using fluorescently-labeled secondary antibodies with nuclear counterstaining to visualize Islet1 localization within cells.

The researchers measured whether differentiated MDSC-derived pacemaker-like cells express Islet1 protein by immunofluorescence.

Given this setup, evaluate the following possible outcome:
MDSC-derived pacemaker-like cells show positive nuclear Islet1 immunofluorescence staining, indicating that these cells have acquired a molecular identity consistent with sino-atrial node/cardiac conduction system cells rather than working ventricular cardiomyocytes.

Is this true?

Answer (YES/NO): YES